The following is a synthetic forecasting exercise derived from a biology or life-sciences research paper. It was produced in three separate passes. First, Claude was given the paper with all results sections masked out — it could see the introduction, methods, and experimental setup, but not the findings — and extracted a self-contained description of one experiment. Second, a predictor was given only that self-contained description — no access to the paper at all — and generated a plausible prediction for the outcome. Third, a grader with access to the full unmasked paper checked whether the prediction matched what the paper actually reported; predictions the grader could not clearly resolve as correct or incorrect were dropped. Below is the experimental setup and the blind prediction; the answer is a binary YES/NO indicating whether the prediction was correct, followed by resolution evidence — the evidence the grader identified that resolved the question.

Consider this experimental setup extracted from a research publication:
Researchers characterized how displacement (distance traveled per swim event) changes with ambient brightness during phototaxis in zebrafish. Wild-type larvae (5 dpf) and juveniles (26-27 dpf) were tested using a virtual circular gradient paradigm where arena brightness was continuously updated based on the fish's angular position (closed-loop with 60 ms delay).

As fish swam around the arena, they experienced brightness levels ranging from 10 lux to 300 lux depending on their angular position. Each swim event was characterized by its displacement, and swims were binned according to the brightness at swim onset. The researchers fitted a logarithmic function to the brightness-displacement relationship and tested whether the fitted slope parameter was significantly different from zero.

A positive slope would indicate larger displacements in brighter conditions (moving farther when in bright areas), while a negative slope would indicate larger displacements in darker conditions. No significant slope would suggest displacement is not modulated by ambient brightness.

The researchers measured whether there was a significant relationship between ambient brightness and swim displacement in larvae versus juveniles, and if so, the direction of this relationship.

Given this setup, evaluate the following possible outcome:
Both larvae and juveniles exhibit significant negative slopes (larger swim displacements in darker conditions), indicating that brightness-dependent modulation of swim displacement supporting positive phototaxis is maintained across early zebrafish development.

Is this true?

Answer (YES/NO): NO